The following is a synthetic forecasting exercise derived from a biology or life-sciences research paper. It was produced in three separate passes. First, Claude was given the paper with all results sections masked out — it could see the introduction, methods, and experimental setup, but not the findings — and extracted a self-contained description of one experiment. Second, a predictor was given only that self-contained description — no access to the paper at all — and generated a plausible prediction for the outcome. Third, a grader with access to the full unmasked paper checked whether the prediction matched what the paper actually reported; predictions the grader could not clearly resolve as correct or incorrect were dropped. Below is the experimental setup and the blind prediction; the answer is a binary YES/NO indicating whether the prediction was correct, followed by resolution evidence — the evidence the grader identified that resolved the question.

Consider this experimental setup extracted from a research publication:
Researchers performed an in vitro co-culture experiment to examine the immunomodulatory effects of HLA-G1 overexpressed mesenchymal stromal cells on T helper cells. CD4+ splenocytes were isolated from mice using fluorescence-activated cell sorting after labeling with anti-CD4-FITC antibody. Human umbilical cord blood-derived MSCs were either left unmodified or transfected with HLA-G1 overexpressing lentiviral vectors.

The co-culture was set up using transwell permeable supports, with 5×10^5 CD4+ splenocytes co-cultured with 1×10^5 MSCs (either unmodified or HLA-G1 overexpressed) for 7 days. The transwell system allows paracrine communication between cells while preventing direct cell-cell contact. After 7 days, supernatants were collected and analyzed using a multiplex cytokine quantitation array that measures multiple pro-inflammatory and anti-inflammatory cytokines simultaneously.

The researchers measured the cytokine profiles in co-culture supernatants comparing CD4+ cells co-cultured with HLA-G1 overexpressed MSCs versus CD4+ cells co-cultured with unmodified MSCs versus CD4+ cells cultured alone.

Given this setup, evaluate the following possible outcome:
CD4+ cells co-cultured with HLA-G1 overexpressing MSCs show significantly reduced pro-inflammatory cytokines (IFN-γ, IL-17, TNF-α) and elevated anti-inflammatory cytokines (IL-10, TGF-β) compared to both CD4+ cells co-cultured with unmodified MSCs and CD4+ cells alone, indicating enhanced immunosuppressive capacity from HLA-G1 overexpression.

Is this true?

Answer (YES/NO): NO